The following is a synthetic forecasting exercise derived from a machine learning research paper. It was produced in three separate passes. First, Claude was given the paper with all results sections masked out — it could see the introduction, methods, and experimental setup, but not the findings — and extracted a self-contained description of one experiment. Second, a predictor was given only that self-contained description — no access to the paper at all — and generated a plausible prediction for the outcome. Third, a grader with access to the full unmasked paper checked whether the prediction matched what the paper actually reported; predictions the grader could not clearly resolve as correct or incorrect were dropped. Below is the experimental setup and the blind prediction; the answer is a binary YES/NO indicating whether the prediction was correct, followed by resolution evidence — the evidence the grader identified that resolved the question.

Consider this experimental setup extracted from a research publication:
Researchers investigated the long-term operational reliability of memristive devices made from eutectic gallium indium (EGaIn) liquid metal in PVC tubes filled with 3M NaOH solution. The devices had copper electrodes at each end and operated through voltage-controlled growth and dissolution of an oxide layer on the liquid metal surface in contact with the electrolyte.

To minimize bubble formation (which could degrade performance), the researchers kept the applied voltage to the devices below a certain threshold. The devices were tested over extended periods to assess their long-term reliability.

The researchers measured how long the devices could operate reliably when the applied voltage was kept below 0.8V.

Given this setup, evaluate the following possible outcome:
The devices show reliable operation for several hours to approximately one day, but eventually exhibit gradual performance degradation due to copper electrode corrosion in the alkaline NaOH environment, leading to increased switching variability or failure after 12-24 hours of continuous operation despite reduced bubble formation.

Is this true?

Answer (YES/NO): NO